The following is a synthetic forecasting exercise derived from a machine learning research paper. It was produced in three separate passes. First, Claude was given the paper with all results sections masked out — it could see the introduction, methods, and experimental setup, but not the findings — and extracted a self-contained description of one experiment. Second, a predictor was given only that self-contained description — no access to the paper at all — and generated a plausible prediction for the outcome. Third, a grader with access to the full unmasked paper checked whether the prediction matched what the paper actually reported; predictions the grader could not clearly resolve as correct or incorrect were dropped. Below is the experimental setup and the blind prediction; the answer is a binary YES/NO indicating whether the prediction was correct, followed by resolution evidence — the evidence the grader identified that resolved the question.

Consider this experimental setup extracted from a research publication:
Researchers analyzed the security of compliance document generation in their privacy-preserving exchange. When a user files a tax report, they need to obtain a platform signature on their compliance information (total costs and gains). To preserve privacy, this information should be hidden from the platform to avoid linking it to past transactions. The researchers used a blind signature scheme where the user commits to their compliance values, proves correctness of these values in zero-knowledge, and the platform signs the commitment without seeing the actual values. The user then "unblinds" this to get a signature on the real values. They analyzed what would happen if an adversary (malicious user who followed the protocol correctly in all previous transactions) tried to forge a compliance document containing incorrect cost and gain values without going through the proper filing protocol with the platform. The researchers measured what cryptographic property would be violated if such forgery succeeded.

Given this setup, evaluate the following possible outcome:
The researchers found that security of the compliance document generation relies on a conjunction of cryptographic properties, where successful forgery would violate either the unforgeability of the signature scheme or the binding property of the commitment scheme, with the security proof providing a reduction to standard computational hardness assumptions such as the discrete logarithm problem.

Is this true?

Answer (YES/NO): NO